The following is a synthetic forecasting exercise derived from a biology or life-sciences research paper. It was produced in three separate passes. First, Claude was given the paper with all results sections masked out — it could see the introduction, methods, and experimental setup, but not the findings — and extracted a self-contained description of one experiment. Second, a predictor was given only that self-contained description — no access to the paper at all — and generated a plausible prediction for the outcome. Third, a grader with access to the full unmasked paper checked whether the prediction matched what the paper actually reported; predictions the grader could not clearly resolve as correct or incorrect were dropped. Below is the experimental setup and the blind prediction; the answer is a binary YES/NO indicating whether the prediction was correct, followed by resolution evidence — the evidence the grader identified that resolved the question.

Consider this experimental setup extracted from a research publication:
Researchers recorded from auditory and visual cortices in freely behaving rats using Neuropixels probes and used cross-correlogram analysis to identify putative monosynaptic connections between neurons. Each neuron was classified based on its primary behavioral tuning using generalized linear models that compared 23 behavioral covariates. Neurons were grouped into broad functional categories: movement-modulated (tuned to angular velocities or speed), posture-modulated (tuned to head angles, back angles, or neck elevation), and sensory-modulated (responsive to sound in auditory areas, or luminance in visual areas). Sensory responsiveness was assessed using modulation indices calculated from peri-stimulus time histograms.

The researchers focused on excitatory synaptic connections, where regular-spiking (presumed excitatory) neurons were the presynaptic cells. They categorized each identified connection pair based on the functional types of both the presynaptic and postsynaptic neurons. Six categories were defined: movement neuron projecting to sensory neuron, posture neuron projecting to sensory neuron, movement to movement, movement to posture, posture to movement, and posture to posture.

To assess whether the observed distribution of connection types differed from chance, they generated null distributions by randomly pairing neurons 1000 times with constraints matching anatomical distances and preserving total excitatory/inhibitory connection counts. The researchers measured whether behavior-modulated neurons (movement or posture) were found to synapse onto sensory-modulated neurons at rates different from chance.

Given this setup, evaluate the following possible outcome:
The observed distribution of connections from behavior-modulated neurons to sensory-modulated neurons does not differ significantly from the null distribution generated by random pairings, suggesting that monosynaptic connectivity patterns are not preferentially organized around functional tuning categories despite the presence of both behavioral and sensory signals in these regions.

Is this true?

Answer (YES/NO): NO